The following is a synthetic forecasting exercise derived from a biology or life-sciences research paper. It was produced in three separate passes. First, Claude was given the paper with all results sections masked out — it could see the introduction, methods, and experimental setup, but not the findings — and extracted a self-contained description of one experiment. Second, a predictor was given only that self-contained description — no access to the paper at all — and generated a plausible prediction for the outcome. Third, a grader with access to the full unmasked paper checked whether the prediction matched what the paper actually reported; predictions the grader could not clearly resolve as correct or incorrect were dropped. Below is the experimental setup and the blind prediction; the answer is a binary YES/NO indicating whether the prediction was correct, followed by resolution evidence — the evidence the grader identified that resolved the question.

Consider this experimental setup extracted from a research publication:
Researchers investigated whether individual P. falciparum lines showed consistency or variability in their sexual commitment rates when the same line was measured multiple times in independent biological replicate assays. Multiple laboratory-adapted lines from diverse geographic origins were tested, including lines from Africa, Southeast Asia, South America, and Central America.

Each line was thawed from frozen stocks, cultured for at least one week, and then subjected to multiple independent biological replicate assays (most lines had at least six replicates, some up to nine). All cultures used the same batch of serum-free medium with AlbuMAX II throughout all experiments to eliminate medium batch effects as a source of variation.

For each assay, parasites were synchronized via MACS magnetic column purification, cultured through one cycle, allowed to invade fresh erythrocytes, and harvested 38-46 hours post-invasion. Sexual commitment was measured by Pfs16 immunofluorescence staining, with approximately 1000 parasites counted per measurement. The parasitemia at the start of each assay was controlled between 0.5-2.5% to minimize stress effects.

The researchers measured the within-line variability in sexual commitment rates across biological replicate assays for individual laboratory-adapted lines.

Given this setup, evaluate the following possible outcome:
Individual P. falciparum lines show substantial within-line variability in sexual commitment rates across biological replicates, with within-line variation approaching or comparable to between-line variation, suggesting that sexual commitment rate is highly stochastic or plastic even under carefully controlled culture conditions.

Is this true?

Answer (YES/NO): NO